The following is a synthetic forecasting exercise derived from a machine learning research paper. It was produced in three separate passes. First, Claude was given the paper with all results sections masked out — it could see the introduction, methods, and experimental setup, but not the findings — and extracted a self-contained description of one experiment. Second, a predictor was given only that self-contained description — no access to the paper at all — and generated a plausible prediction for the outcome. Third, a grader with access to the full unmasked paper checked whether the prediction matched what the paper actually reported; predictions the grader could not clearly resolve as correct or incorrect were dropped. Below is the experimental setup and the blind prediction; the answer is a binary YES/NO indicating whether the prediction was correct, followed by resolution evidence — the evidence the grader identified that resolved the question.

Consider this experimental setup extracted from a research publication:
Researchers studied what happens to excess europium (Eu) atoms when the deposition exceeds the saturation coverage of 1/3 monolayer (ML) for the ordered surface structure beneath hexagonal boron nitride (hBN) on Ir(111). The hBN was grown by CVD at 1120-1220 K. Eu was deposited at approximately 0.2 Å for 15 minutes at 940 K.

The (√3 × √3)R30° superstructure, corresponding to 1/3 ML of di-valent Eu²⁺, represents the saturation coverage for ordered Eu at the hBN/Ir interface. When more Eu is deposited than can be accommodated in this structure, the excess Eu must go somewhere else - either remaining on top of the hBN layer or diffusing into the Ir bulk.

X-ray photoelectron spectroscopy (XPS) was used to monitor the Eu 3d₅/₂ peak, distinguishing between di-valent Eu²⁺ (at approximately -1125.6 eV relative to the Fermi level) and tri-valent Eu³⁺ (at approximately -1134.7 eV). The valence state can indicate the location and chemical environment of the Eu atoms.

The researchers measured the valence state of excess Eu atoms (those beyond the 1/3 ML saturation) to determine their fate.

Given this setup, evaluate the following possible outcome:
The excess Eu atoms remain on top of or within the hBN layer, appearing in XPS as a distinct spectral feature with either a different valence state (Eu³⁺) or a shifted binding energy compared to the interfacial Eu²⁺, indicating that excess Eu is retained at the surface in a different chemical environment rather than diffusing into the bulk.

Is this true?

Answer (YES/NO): NO